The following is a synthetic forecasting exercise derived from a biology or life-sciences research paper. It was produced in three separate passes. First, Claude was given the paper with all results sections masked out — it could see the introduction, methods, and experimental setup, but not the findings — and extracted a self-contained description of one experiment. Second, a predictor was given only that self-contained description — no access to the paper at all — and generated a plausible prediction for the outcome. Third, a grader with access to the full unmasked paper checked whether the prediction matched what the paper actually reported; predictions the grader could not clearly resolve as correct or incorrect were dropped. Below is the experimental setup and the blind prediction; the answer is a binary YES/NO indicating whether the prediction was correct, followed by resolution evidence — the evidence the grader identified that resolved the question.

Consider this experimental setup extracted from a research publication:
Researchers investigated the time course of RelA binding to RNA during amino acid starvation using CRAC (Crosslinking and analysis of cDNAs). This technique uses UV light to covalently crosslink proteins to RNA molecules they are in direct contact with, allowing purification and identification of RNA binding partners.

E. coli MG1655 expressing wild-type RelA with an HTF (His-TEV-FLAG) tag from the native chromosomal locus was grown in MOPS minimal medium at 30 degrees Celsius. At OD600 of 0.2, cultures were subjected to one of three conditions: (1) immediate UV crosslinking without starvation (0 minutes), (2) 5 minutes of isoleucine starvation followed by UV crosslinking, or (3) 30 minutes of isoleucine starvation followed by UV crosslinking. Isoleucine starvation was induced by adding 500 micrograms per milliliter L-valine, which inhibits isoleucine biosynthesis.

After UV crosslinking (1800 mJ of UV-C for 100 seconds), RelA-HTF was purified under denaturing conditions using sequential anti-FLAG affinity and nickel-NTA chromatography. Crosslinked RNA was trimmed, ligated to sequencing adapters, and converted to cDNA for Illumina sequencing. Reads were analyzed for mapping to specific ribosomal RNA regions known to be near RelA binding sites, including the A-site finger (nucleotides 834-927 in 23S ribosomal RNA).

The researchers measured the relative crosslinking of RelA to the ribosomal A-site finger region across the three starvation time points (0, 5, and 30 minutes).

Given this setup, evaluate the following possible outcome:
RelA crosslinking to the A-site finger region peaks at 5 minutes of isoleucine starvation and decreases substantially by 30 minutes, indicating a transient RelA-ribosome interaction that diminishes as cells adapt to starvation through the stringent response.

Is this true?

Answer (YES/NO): NO